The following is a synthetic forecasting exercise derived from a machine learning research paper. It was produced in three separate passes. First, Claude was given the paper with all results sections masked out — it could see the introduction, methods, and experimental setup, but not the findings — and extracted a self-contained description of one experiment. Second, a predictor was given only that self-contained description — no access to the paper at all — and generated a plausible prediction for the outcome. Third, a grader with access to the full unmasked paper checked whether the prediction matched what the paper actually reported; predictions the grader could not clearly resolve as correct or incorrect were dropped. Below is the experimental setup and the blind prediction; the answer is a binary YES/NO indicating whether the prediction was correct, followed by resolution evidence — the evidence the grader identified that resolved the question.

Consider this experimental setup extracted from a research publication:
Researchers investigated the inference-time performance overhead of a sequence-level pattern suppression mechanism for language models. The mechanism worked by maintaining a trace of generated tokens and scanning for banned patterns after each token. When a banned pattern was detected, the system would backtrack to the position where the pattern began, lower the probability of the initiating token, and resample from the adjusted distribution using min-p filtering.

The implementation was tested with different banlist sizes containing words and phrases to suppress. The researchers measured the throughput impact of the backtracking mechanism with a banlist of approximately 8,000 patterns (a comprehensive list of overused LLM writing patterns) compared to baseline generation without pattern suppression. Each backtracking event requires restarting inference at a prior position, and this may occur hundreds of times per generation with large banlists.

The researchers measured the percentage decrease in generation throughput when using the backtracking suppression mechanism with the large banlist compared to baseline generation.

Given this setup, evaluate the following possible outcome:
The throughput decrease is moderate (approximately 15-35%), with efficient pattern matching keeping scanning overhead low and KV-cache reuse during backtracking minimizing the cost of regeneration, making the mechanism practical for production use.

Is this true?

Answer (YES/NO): NO